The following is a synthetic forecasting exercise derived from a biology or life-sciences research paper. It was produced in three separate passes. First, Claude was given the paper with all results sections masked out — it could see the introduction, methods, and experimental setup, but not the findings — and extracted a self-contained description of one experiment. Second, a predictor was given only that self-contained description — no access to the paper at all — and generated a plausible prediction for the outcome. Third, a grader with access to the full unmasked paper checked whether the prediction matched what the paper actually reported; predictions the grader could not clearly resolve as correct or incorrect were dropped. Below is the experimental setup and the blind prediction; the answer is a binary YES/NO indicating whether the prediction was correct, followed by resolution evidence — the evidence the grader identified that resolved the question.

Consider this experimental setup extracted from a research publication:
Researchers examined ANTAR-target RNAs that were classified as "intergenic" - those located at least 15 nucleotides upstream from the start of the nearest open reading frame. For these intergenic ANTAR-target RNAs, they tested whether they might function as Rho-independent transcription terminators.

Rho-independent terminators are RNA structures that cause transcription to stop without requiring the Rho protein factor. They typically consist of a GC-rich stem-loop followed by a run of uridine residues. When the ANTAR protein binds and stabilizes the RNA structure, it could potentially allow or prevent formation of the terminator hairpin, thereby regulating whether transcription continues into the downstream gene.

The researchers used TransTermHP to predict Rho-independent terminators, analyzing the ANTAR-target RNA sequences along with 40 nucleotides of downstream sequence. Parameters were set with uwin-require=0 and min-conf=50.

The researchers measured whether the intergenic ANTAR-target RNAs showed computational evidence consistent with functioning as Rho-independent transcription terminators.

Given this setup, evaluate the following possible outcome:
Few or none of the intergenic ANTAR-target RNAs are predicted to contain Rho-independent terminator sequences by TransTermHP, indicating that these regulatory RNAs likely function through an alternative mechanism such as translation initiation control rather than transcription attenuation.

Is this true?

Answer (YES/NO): NO